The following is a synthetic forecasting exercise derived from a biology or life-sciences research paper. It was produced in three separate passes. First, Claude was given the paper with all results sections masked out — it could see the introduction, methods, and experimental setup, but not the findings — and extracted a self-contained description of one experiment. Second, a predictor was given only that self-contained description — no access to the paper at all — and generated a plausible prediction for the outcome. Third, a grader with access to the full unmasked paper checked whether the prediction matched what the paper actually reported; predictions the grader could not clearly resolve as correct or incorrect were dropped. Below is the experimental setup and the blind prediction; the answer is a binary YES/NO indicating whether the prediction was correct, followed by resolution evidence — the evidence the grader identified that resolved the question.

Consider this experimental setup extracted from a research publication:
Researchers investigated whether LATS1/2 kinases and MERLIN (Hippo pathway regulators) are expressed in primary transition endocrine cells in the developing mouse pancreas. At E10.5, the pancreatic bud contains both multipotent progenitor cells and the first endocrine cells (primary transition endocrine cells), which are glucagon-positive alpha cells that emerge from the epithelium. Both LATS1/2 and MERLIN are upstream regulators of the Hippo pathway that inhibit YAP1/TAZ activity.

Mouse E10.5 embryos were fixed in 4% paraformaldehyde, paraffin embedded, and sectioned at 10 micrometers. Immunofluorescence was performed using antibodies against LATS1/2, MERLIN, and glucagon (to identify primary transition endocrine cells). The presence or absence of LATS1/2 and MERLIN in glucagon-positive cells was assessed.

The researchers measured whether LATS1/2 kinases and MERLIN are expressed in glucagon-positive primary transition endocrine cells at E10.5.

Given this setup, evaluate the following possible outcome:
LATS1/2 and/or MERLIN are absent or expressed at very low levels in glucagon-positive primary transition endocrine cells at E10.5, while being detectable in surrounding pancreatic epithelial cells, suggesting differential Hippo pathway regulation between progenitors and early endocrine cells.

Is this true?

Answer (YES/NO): NO